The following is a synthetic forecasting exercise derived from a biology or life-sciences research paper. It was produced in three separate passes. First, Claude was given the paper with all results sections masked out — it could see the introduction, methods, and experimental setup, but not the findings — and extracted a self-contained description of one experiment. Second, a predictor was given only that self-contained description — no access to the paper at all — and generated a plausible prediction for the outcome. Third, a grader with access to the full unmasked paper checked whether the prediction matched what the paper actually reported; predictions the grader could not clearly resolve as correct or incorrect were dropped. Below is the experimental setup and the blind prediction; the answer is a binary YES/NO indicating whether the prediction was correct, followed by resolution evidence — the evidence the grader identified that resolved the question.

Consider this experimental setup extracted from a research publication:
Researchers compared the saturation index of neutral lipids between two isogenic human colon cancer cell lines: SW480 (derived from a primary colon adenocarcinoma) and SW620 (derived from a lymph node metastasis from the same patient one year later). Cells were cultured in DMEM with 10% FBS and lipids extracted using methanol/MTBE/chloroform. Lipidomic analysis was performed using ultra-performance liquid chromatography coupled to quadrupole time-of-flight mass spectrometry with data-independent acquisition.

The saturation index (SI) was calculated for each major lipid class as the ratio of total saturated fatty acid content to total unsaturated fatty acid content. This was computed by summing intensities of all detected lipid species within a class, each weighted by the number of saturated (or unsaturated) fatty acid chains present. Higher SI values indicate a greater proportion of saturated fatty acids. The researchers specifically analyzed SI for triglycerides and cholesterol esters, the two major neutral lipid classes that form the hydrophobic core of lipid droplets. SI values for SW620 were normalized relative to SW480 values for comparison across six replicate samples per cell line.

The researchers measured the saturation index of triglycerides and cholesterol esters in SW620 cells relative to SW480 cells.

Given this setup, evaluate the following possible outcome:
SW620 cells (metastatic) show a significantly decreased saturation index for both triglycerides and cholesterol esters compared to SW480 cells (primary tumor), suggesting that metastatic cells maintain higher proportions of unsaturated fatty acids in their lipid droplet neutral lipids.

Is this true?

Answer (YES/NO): YES